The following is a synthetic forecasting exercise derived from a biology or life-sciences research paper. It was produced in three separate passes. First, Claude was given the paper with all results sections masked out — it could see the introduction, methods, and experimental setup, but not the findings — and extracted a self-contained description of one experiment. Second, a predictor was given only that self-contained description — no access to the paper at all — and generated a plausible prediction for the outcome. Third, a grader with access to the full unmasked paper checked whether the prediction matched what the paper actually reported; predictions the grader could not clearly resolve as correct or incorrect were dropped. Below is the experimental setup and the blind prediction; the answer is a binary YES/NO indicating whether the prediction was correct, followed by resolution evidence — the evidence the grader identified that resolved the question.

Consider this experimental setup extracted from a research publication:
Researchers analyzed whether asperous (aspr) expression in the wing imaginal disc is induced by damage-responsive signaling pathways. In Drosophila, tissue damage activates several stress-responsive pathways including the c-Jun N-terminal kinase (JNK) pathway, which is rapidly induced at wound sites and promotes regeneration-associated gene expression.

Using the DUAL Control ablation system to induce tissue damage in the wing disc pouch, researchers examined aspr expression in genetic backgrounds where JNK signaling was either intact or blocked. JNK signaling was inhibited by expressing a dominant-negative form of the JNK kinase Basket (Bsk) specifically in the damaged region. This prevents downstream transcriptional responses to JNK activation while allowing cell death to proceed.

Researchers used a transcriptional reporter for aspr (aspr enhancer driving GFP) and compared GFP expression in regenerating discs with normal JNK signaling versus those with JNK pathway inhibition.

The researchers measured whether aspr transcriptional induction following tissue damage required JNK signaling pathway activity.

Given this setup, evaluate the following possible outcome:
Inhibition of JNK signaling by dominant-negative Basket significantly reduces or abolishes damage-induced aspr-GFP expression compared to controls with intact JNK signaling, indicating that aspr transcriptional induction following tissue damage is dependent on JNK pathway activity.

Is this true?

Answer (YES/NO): YES